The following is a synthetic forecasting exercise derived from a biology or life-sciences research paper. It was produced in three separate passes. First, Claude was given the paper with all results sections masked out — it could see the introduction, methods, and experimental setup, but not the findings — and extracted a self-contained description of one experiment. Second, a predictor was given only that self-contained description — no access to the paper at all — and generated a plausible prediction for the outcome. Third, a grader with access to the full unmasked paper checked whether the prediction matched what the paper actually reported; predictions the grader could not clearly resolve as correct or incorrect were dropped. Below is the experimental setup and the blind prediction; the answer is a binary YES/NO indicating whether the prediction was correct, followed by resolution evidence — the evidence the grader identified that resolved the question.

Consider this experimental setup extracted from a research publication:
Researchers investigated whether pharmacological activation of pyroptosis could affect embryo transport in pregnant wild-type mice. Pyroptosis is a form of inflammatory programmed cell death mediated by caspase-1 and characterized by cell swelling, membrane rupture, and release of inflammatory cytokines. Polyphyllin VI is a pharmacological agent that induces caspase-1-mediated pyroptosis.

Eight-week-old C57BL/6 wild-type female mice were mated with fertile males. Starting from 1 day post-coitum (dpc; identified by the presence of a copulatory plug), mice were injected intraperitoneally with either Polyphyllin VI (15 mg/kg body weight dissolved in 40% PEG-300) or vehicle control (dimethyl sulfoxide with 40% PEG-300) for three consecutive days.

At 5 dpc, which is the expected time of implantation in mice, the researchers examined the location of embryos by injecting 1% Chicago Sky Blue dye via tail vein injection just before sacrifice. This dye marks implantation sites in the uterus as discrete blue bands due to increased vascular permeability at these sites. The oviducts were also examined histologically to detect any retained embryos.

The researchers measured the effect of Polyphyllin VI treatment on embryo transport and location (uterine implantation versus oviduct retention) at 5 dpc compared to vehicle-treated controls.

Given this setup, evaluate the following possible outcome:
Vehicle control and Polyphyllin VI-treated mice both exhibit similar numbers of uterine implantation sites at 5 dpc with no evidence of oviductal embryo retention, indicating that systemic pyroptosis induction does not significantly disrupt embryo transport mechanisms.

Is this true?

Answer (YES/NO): NO